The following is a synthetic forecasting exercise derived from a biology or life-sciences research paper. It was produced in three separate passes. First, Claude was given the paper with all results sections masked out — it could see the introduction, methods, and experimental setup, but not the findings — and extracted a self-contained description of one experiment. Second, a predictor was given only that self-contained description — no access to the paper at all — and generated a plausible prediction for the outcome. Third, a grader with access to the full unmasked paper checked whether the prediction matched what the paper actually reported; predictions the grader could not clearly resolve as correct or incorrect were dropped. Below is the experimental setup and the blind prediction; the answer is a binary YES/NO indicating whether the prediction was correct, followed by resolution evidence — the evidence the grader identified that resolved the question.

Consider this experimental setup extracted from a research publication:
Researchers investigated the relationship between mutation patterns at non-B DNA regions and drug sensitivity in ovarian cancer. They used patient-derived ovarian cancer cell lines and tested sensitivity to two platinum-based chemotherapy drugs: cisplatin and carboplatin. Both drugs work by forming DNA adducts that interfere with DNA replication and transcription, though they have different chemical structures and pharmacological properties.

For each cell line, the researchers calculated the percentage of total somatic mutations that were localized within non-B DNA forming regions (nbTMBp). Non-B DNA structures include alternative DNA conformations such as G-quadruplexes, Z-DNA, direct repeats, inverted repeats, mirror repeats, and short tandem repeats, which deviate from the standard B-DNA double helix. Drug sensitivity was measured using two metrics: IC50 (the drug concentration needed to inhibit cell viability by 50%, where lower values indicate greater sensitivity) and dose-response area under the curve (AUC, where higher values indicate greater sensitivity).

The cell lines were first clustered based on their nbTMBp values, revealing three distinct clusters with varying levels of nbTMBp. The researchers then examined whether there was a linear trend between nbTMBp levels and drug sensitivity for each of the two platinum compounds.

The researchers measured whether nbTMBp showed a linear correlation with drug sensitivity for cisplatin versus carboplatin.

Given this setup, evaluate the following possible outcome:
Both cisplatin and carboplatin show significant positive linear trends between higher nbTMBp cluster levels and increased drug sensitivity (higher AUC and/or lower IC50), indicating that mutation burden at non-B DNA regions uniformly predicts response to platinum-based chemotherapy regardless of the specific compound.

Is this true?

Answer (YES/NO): NO